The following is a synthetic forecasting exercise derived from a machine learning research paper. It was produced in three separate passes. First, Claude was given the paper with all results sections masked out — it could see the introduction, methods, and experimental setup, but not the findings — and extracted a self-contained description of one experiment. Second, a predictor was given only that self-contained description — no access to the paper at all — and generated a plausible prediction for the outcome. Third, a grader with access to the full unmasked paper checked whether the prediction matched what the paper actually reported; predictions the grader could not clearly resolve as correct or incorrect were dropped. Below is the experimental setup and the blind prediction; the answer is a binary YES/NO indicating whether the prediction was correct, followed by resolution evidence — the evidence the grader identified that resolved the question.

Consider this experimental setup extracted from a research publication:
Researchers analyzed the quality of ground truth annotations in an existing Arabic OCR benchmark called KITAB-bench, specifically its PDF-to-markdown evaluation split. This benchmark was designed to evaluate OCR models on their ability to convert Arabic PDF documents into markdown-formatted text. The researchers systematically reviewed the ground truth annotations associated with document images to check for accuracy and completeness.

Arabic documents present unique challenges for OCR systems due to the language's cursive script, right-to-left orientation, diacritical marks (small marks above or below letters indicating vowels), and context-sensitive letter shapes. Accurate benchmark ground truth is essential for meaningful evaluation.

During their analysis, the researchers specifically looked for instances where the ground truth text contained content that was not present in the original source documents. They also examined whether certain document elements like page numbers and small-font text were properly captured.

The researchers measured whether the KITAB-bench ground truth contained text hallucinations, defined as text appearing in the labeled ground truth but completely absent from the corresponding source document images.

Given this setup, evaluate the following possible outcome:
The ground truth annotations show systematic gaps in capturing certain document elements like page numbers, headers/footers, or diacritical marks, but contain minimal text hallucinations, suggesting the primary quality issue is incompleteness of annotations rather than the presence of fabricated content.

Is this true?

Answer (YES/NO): NO